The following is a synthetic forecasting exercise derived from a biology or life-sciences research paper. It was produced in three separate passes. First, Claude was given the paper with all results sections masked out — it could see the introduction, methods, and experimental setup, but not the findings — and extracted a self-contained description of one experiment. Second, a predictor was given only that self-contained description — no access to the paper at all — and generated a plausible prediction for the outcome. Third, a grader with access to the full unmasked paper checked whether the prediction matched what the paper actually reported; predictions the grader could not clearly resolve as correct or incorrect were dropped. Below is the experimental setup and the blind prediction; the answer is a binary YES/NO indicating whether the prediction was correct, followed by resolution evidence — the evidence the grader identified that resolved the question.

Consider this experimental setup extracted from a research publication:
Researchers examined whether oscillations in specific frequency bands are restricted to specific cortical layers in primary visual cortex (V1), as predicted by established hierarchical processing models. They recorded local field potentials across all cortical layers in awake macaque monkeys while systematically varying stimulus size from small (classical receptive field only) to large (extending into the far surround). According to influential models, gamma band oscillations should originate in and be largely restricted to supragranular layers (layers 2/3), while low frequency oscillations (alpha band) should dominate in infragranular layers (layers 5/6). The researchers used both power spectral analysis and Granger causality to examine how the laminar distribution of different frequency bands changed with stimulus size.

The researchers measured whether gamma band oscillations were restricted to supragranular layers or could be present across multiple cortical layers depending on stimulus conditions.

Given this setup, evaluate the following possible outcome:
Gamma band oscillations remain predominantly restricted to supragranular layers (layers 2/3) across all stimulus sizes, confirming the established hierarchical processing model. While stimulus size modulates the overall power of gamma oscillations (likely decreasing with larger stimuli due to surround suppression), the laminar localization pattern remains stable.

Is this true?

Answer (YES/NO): NO